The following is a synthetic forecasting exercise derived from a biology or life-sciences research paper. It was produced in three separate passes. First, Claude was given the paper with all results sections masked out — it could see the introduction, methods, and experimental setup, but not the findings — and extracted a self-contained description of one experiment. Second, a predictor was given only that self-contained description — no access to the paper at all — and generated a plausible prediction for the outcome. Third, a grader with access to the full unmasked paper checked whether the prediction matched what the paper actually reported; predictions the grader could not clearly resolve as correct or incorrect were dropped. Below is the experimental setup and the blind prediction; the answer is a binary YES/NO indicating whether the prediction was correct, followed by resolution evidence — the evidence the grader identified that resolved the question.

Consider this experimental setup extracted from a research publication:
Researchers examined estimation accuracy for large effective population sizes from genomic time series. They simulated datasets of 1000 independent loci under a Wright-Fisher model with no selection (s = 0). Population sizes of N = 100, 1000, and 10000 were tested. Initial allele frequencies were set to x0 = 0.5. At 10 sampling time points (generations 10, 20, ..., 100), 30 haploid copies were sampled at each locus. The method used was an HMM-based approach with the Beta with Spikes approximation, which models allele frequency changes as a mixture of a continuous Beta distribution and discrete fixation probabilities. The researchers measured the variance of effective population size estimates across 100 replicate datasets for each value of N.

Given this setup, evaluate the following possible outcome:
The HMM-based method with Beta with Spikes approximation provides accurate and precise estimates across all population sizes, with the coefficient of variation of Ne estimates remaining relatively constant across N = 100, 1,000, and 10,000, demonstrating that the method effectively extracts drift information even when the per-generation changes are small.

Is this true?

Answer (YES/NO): NO